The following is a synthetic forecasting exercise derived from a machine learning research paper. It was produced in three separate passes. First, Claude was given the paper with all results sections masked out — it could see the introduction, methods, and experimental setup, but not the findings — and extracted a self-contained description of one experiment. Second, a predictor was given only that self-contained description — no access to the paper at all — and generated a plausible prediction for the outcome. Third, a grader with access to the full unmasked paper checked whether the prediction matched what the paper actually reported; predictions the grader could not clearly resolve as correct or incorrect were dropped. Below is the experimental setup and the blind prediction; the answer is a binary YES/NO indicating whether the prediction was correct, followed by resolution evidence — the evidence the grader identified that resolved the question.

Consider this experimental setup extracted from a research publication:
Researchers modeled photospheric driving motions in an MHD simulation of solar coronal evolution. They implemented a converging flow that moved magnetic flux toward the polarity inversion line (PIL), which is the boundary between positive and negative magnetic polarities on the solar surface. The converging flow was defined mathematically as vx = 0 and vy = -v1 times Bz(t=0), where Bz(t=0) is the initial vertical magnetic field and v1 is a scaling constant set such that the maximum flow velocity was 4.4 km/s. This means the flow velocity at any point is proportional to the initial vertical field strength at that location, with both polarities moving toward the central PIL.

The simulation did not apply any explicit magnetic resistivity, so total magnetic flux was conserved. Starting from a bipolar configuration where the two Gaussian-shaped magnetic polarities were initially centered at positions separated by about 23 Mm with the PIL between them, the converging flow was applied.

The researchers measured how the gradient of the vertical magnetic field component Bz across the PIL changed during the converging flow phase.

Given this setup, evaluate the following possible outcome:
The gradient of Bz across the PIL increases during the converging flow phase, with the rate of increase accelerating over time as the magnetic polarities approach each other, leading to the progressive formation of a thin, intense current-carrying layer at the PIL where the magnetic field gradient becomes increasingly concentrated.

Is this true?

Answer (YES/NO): YES